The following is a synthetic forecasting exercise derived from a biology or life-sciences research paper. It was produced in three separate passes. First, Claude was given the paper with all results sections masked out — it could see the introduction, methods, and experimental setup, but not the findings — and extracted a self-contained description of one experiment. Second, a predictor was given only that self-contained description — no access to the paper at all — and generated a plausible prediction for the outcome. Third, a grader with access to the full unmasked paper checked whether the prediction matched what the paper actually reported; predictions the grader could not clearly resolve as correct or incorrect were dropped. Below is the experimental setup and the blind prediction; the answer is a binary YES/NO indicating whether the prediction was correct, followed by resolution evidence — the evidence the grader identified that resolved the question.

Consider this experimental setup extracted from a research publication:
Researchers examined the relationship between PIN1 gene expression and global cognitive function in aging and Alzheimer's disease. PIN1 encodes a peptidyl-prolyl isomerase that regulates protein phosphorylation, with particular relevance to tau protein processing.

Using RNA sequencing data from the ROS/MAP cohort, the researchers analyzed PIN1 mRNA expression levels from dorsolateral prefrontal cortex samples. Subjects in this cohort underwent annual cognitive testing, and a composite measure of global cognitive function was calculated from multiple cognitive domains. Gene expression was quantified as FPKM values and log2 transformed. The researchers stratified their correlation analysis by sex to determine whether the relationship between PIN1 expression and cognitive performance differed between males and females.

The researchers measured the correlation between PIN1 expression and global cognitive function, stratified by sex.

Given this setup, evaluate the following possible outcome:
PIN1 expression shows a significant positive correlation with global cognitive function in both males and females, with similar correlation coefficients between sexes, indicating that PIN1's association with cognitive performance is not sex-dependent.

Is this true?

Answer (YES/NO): NO